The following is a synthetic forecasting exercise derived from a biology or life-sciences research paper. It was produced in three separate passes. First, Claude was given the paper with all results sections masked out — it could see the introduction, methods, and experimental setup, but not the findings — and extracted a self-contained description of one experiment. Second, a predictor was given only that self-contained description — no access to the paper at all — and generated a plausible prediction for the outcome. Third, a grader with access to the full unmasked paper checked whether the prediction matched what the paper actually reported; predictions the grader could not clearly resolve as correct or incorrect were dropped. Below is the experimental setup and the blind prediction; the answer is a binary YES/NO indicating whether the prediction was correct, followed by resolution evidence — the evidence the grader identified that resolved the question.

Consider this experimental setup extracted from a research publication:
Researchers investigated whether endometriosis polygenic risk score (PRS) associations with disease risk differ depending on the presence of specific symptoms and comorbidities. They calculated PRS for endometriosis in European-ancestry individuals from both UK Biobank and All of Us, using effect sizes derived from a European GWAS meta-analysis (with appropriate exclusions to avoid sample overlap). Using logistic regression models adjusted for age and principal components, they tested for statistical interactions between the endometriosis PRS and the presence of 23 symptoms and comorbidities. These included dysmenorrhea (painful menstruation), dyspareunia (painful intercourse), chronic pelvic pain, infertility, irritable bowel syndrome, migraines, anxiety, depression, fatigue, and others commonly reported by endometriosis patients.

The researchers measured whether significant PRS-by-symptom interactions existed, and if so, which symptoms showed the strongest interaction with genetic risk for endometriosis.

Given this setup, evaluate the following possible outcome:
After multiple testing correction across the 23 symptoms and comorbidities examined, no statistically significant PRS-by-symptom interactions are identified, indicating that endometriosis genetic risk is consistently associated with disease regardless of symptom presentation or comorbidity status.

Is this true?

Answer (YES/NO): NO